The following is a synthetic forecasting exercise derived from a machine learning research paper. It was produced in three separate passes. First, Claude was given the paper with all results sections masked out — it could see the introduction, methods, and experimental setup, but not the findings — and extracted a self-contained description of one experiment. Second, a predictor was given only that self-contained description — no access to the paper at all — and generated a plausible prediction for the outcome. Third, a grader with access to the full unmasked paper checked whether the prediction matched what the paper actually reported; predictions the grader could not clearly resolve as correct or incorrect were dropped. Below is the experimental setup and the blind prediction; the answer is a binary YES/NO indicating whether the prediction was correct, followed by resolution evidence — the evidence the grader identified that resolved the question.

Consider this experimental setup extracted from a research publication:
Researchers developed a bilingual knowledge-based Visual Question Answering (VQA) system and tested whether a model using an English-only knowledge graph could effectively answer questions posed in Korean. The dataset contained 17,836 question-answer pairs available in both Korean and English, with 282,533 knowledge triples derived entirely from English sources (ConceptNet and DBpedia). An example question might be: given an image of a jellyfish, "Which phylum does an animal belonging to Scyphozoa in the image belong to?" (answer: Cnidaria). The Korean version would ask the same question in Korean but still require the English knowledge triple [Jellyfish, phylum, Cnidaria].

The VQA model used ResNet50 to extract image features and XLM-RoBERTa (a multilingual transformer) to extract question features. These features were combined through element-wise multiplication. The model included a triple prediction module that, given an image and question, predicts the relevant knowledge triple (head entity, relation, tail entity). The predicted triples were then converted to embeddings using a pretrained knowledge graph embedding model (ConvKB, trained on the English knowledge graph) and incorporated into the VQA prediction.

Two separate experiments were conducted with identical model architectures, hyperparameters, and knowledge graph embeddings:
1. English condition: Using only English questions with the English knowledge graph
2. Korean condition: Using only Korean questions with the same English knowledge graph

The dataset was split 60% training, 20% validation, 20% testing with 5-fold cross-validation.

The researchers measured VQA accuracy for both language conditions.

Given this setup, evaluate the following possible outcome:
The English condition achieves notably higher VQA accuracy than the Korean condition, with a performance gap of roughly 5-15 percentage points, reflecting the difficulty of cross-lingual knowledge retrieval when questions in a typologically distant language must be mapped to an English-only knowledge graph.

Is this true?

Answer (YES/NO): NO